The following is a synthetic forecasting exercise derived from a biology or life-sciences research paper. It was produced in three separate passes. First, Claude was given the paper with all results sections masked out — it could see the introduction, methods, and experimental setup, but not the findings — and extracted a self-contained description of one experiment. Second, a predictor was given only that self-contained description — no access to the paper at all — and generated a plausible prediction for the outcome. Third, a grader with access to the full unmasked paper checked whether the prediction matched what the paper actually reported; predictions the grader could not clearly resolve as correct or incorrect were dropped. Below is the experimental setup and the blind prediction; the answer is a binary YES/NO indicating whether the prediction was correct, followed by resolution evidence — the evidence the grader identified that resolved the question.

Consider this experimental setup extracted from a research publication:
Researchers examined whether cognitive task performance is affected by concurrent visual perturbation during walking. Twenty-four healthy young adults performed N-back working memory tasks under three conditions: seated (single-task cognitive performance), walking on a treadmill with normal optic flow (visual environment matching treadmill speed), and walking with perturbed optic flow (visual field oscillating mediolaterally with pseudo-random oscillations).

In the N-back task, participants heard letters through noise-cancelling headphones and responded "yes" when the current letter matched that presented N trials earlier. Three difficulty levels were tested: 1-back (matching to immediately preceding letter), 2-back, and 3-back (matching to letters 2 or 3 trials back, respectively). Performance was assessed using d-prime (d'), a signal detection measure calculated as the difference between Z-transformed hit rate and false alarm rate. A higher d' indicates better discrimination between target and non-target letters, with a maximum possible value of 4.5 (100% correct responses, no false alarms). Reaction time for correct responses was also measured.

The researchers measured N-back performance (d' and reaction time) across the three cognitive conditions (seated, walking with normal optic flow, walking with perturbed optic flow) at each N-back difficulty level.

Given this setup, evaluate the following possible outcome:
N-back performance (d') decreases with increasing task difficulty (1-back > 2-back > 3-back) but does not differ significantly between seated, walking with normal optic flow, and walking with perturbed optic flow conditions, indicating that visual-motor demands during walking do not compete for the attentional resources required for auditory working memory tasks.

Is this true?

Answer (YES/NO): YES